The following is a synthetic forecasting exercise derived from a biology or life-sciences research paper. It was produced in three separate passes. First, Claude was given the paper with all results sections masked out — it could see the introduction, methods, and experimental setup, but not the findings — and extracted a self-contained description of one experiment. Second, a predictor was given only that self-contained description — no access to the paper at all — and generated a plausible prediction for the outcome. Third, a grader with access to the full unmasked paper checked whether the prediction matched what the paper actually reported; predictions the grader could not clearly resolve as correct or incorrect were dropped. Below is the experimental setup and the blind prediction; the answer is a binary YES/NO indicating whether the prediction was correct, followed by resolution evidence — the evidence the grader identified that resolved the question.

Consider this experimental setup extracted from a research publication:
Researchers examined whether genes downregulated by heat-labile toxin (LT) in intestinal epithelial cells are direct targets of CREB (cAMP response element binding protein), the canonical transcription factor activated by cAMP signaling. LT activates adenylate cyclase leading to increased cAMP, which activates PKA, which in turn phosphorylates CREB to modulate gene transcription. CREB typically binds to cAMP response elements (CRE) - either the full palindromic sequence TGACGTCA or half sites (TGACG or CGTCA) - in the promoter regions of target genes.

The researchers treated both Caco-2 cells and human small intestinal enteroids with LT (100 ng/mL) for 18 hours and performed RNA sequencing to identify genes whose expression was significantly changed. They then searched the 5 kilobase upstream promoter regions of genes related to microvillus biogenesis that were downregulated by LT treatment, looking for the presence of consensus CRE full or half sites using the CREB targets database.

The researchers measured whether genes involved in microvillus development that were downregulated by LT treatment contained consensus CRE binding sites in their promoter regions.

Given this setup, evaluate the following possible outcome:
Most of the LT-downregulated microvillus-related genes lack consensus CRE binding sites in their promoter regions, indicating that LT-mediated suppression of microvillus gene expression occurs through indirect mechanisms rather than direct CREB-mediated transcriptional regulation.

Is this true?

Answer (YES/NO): YES